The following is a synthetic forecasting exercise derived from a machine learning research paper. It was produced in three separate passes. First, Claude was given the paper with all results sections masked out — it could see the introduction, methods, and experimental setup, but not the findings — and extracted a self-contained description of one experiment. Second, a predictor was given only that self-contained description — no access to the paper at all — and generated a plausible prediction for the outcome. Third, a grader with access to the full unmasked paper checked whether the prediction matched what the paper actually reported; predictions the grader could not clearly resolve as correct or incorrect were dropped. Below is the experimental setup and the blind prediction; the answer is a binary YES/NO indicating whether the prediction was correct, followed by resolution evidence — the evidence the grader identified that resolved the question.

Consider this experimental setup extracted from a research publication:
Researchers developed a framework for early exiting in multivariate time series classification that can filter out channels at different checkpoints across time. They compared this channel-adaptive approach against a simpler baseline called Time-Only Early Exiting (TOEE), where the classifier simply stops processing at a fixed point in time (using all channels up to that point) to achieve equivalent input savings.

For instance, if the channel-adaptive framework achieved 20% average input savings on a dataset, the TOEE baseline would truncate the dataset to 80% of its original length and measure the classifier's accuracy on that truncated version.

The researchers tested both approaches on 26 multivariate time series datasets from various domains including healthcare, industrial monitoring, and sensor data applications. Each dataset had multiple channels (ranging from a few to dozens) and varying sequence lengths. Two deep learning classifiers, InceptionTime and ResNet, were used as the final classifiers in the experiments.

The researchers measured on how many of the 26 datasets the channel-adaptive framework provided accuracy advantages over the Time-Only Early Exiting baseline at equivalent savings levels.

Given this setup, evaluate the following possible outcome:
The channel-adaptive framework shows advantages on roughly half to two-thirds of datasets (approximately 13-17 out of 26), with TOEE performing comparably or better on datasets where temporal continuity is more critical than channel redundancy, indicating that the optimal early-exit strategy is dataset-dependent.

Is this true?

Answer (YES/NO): NO